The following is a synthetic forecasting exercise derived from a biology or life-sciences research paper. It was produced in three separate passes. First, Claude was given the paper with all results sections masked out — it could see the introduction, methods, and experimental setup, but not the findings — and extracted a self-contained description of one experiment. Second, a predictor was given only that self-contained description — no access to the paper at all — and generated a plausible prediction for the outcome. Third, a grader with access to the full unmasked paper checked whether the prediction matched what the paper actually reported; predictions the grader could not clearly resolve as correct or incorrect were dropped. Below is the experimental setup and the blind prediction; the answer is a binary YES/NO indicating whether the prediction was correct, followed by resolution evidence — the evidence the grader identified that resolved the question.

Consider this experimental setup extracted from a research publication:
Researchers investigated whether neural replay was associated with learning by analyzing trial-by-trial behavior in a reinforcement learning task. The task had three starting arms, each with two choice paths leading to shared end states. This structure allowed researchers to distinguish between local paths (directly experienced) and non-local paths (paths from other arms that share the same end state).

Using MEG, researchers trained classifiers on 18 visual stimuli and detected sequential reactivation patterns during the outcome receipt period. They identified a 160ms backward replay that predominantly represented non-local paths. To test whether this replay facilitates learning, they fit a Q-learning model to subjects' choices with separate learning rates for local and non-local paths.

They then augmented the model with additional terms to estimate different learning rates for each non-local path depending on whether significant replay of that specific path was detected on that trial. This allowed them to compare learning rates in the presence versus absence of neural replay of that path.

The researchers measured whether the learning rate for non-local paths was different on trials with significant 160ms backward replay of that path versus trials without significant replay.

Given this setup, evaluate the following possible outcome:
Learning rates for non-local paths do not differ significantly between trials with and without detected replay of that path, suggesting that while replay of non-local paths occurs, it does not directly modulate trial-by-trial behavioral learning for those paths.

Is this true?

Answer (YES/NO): NO